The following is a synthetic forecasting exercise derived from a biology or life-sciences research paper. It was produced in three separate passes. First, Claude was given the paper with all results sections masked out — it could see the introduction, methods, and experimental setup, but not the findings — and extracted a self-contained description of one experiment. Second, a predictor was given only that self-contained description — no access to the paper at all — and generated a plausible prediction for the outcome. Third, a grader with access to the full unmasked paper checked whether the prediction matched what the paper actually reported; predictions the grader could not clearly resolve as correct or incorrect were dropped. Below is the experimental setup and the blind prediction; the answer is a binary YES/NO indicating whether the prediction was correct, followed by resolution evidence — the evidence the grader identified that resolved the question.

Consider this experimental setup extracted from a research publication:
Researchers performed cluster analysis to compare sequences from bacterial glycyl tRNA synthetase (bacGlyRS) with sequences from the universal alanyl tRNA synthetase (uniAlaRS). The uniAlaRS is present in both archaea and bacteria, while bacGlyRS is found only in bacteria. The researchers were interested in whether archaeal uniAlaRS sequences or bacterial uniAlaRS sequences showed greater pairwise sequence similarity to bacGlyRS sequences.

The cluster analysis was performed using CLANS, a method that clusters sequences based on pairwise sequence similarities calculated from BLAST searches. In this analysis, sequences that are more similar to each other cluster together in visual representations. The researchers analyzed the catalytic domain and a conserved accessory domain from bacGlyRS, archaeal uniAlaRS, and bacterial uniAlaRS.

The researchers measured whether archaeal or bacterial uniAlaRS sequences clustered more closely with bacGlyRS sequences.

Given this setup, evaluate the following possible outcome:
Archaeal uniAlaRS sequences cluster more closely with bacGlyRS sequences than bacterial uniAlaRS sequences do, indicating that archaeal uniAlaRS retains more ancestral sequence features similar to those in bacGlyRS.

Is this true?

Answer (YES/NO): YES